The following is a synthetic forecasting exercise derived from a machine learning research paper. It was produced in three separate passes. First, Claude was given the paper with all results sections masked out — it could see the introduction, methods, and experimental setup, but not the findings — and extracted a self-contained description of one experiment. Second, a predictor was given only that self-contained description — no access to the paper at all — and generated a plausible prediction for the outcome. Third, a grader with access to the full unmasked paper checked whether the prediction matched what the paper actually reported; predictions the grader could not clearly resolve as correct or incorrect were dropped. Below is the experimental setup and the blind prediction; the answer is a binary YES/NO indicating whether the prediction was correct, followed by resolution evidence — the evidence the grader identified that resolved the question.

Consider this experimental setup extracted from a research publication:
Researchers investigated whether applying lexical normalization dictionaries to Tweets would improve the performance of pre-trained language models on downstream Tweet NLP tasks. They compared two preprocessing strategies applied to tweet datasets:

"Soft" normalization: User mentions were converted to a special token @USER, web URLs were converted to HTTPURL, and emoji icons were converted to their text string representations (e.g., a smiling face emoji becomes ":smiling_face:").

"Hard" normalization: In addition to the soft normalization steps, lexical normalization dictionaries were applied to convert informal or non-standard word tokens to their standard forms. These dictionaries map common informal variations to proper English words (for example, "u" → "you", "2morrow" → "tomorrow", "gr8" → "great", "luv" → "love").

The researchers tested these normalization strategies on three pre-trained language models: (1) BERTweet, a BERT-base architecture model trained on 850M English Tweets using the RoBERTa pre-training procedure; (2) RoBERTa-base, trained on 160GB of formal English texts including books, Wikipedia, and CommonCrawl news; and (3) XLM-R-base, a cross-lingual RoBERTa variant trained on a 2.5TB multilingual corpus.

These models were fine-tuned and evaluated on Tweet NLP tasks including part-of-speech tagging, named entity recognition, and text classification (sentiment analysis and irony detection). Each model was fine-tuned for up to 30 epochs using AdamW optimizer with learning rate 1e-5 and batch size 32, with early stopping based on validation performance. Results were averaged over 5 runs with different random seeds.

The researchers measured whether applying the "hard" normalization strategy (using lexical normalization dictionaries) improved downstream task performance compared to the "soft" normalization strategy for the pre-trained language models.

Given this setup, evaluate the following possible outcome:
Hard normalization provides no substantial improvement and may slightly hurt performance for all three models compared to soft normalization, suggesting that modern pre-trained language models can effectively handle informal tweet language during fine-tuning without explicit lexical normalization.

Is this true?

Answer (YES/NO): YES